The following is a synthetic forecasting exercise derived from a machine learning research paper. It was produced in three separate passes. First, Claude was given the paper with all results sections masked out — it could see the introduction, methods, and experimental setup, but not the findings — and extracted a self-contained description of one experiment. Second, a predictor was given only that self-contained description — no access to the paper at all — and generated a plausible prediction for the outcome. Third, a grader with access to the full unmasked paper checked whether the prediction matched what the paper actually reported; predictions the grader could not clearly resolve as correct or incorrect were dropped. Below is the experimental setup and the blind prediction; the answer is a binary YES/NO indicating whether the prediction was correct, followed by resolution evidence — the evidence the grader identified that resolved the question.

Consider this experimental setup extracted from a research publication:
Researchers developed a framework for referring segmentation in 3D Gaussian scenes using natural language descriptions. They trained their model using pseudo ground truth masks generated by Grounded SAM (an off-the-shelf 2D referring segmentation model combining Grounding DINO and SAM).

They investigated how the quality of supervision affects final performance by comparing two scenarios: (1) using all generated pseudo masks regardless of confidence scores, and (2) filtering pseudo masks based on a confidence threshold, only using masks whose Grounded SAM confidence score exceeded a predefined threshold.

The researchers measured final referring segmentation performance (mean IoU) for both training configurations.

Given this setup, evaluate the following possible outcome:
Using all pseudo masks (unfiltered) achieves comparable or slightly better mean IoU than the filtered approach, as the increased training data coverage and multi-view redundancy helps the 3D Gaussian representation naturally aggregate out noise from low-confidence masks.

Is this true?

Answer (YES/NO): NO